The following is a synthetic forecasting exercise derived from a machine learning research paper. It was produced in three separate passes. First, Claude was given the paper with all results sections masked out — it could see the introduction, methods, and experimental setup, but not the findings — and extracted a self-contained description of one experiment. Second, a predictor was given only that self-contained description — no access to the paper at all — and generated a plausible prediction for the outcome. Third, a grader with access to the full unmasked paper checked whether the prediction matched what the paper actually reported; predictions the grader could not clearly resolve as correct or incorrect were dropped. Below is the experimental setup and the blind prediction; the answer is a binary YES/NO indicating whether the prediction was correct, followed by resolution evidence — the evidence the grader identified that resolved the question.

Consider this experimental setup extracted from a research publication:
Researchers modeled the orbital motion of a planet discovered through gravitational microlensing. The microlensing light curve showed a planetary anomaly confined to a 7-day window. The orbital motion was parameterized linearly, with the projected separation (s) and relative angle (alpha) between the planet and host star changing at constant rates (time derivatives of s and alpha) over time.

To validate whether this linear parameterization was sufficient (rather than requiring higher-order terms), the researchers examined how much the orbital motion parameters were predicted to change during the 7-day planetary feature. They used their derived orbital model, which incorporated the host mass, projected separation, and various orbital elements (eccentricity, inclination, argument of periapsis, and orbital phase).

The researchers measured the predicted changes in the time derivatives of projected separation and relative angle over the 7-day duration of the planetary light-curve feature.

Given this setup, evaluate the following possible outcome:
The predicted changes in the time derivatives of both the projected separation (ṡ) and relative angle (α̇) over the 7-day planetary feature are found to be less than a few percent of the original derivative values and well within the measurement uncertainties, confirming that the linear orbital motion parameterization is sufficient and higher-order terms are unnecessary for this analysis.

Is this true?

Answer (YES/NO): YES